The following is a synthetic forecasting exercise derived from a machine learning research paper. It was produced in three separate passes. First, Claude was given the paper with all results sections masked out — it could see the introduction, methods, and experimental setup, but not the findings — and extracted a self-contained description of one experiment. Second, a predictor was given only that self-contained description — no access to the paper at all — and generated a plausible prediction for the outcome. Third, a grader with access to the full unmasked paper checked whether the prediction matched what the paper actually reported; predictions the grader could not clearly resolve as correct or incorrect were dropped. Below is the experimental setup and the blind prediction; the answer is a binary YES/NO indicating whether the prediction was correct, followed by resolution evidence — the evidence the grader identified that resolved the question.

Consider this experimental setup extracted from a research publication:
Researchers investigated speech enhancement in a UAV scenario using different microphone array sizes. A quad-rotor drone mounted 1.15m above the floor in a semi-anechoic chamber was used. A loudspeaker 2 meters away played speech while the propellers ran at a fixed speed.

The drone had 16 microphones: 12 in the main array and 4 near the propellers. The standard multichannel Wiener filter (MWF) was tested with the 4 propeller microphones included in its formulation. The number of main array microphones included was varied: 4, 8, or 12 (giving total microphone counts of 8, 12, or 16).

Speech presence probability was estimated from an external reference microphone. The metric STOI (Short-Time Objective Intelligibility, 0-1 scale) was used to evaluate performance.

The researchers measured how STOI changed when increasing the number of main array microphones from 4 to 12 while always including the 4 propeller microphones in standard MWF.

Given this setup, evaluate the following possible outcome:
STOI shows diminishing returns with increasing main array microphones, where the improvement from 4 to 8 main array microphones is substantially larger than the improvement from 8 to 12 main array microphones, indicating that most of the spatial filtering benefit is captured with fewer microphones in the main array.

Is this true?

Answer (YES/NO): YES